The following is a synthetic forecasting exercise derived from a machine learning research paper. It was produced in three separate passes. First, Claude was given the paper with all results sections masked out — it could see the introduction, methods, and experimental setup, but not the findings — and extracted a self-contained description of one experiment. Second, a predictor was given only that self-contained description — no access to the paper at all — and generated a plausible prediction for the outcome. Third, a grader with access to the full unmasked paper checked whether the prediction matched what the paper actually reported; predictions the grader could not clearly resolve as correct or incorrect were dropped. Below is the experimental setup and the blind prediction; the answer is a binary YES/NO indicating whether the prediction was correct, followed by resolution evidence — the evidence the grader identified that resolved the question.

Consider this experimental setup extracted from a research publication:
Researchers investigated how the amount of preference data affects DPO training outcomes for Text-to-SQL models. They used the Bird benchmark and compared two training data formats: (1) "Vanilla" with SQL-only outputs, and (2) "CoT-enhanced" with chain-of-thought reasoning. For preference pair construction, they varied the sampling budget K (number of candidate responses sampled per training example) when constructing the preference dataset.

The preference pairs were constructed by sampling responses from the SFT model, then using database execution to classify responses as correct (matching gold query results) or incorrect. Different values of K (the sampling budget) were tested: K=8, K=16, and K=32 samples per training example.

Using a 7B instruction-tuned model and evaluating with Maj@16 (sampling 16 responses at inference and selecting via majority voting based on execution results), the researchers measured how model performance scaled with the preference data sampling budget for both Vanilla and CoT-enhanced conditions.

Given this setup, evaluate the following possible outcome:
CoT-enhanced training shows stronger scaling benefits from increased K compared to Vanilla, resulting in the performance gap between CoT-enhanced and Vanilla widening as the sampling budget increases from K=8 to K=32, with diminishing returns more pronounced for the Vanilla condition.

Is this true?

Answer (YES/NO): NO